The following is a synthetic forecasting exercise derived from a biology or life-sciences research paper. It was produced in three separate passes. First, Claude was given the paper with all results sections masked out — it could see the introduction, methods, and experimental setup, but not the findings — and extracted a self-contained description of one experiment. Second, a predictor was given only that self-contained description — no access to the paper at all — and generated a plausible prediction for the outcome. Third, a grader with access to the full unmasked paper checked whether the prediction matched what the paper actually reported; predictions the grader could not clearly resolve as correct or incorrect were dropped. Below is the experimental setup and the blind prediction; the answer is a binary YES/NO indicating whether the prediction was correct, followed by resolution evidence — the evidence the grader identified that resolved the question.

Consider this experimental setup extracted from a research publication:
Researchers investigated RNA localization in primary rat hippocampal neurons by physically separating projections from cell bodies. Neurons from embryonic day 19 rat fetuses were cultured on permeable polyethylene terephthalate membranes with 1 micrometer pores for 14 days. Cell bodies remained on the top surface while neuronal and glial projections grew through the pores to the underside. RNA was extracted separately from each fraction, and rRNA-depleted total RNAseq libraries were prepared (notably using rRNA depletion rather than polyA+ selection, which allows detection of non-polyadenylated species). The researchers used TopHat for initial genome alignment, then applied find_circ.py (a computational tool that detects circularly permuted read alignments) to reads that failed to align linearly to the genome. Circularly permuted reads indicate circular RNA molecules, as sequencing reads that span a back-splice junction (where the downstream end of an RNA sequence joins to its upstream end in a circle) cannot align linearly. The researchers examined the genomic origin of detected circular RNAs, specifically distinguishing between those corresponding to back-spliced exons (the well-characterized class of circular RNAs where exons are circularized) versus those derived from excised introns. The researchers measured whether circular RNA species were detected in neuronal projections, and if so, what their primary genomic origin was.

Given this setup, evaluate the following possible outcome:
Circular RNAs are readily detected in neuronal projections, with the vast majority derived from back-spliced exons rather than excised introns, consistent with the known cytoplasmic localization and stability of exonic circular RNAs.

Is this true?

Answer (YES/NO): NO